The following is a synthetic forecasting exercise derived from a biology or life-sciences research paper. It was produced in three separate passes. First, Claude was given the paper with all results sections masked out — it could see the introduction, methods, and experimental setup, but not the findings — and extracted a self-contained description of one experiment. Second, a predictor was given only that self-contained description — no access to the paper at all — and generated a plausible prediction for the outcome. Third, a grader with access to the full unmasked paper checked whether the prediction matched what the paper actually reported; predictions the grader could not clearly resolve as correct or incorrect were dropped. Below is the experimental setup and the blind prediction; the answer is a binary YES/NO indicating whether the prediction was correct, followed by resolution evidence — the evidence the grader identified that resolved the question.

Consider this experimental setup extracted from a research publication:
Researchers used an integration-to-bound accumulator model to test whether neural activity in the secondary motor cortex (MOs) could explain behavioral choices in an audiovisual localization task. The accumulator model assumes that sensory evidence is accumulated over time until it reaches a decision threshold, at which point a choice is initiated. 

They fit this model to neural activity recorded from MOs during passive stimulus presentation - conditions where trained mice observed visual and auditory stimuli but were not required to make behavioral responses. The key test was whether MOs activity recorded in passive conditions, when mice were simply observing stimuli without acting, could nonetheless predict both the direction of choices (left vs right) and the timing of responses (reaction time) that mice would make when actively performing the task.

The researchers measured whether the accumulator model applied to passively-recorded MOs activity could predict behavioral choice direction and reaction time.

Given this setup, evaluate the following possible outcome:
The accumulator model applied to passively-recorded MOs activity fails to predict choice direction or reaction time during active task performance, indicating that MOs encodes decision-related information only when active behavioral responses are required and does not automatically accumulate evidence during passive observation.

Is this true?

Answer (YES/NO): NO